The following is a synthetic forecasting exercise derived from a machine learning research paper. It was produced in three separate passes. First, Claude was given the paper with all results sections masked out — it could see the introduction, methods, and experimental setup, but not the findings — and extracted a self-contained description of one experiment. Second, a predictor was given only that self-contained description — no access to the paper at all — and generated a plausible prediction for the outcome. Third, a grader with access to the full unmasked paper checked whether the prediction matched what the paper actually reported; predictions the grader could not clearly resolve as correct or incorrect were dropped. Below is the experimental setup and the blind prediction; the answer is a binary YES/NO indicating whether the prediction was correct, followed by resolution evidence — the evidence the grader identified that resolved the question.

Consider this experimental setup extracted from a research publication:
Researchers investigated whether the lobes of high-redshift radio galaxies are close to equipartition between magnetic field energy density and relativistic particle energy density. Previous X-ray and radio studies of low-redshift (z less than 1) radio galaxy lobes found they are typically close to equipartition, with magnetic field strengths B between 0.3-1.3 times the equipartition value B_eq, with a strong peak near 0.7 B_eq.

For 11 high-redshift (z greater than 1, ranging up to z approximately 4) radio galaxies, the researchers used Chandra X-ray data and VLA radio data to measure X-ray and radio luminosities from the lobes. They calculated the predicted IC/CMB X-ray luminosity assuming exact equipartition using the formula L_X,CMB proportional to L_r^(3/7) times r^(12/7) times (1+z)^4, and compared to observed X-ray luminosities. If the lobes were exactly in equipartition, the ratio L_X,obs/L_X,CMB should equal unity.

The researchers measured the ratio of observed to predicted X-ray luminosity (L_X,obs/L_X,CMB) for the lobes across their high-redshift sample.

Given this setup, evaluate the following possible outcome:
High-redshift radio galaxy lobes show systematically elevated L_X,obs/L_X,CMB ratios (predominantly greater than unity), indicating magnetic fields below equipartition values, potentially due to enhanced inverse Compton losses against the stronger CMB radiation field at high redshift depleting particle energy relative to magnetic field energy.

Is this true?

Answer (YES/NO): NO